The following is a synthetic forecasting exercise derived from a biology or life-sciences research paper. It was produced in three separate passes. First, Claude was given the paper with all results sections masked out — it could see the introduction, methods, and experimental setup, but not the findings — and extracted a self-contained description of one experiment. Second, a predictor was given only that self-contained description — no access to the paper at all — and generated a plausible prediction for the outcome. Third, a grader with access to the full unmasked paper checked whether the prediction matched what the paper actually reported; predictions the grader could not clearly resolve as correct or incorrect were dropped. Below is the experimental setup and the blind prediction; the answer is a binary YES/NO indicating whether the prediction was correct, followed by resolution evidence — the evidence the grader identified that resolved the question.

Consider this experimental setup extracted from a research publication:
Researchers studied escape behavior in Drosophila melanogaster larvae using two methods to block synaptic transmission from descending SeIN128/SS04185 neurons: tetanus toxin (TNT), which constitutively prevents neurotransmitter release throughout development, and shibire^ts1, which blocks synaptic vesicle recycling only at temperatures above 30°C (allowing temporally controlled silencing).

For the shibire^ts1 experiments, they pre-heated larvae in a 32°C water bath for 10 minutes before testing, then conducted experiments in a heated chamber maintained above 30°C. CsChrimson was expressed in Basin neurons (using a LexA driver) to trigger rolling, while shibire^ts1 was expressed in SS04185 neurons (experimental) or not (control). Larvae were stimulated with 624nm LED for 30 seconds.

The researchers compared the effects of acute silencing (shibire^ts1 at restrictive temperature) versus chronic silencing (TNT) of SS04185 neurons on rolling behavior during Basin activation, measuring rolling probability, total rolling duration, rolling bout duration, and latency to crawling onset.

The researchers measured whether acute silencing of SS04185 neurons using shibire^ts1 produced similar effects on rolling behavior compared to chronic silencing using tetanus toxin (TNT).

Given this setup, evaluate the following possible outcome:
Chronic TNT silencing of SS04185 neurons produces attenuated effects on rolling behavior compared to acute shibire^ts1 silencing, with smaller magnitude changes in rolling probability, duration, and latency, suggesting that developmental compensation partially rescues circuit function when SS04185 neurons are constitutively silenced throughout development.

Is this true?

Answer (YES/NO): NO